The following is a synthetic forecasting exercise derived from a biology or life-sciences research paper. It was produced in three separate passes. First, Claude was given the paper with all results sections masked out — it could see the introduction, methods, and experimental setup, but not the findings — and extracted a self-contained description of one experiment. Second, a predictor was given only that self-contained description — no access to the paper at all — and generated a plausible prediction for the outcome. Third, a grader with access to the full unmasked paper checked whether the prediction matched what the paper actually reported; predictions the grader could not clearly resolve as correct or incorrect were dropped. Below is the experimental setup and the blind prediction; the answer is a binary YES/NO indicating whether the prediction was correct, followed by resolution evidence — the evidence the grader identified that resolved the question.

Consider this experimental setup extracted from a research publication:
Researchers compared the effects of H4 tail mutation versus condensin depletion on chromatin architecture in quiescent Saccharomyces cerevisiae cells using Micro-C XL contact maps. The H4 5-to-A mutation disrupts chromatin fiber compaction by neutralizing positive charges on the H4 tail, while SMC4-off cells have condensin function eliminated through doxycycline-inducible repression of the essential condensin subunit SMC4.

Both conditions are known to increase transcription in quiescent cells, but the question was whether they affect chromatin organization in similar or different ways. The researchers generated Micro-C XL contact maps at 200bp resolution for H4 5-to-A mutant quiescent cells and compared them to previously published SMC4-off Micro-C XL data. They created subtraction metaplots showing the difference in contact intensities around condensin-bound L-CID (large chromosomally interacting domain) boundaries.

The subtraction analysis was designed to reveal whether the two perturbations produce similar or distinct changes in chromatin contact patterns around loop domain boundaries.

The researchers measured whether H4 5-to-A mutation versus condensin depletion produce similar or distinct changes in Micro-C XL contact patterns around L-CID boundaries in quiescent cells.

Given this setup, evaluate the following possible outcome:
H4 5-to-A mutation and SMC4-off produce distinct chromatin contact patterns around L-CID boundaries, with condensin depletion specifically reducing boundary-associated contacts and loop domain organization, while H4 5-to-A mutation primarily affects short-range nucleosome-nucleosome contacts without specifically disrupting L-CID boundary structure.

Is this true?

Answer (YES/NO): YES